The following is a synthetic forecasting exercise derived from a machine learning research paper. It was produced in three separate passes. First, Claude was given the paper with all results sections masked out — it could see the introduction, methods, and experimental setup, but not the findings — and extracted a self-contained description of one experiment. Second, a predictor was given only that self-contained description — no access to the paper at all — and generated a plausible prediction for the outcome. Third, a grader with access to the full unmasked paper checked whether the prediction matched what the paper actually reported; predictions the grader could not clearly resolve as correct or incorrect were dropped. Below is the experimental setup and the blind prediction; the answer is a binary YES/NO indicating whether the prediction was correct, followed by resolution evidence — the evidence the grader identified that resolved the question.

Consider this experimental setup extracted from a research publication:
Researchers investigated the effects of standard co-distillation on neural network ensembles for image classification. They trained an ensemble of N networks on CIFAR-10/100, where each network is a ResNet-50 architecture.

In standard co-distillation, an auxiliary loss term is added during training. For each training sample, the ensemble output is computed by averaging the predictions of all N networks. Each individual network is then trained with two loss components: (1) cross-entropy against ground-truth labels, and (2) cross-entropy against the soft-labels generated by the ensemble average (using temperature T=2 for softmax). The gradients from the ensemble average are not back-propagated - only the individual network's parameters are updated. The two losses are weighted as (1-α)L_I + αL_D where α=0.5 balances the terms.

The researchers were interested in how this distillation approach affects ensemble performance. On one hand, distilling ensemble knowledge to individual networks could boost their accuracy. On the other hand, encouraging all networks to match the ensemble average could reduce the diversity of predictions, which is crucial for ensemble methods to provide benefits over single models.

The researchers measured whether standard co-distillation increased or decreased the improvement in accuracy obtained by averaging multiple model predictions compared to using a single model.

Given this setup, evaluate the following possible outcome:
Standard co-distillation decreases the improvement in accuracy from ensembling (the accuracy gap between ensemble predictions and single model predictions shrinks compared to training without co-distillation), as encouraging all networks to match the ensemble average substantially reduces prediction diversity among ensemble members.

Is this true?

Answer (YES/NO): YES